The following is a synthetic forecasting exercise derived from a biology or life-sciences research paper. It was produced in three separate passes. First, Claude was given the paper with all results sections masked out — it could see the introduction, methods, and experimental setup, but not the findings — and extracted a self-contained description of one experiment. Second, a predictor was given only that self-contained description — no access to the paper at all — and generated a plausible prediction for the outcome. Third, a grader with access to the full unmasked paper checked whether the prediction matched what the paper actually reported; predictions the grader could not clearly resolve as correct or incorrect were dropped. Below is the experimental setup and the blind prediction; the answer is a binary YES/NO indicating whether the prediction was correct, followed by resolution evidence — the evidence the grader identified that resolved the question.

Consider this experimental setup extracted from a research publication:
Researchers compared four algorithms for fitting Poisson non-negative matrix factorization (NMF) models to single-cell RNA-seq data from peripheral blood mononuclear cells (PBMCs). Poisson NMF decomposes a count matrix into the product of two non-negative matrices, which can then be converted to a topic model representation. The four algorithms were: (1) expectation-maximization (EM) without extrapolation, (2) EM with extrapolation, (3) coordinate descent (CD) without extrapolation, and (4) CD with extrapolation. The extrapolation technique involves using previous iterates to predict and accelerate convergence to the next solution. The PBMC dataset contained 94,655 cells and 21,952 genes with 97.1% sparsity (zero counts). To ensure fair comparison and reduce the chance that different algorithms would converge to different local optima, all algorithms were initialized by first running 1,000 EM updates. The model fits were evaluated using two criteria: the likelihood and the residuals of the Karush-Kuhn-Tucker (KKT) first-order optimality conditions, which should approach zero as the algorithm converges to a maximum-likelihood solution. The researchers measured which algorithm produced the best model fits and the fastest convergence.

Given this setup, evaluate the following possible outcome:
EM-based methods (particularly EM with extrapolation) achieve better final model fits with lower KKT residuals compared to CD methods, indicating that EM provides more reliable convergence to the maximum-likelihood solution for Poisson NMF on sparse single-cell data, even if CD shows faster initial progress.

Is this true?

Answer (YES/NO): NO